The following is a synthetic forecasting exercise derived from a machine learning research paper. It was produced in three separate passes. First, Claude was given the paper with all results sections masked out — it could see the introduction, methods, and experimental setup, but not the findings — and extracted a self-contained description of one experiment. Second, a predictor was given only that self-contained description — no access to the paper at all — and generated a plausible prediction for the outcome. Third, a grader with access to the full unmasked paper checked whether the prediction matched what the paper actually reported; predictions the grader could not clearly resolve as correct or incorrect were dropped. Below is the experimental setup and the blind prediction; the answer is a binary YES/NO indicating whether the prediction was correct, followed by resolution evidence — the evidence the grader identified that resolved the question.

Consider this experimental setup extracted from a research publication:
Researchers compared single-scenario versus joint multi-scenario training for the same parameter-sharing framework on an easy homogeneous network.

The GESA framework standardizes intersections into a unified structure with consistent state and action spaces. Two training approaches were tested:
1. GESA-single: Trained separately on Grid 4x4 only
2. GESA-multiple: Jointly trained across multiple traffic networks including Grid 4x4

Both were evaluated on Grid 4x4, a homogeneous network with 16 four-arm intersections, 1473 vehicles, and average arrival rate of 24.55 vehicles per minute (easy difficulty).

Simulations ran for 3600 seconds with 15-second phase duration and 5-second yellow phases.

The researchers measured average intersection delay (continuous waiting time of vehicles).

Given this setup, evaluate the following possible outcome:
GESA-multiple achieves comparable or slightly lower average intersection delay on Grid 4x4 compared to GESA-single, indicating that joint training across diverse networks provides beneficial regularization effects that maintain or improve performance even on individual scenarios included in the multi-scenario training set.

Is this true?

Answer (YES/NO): NO